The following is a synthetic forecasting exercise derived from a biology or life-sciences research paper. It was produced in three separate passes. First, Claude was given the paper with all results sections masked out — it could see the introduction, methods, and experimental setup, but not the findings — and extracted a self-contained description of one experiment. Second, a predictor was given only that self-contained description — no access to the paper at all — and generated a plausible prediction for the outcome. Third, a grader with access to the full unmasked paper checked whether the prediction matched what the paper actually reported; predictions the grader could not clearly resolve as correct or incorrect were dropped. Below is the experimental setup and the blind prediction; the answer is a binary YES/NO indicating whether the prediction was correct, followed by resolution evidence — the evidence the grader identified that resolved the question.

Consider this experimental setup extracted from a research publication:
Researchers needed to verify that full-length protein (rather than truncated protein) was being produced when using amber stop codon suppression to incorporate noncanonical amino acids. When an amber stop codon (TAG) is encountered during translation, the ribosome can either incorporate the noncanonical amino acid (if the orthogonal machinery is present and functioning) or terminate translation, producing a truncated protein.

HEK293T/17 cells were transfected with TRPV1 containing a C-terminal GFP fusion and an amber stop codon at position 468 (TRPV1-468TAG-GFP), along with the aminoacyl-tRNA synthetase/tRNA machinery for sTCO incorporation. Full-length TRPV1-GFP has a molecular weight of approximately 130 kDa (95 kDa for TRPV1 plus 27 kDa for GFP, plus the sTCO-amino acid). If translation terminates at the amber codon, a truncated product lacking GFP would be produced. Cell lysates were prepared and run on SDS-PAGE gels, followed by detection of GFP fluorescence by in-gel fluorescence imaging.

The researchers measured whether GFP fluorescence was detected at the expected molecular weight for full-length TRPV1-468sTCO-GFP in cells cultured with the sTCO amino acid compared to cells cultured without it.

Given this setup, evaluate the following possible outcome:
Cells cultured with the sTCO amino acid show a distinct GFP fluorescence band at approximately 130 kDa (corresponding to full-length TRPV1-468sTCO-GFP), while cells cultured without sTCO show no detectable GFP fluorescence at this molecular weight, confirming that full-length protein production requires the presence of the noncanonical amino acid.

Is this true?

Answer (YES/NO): YES